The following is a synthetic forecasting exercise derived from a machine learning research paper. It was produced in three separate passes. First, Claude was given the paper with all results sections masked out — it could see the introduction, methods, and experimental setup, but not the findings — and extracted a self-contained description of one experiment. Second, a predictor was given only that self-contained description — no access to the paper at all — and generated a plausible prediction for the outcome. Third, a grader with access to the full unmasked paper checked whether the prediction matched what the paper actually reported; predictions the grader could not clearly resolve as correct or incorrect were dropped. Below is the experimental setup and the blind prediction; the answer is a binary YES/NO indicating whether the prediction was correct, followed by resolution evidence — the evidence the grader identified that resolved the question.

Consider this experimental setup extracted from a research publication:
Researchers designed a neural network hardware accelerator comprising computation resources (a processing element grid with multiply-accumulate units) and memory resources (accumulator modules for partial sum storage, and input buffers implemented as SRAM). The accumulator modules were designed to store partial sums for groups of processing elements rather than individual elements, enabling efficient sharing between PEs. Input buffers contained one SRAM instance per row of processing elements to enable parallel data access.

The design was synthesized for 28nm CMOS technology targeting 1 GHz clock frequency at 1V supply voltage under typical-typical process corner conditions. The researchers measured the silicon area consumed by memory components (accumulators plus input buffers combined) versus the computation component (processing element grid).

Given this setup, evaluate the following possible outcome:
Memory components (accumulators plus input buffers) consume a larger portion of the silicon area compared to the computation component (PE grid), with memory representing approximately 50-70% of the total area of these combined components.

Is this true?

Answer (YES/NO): YES